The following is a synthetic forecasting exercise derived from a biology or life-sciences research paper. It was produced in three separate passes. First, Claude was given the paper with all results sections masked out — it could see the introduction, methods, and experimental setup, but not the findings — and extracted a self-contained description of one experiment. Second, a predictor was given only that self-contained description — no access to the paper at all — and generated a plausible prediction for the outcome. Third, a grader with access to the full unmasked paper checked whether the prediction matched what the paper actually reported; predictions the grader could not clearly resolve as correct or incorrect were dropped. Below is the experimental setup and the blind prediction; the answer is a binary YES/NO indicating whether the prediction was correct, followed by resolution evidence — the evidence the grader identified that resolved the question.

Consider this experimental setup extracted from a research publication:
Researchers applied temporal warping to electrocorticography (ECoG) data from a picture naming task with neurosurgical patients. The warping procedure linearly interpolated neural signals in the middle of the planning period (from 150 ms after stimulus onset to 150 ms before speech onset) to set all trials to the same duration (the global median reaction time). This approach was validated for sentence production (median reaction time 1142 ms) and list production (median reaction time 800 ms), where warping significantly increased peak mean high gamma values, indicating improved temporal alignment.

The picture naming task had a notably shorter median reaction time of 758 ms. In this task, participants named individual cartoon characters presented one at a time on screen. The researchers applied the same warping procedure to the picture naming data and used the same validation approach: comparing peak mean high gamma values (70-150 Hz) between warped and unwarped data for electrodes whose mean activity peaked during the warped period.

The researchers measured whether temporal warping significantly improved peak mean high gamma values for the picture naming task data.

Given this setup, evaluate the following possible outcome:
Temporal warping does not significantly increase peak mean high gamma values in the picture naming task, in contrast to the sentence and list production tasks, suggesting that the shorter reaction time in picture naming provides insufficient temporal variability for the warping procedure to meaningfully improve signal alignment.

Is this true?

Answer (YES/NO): YES